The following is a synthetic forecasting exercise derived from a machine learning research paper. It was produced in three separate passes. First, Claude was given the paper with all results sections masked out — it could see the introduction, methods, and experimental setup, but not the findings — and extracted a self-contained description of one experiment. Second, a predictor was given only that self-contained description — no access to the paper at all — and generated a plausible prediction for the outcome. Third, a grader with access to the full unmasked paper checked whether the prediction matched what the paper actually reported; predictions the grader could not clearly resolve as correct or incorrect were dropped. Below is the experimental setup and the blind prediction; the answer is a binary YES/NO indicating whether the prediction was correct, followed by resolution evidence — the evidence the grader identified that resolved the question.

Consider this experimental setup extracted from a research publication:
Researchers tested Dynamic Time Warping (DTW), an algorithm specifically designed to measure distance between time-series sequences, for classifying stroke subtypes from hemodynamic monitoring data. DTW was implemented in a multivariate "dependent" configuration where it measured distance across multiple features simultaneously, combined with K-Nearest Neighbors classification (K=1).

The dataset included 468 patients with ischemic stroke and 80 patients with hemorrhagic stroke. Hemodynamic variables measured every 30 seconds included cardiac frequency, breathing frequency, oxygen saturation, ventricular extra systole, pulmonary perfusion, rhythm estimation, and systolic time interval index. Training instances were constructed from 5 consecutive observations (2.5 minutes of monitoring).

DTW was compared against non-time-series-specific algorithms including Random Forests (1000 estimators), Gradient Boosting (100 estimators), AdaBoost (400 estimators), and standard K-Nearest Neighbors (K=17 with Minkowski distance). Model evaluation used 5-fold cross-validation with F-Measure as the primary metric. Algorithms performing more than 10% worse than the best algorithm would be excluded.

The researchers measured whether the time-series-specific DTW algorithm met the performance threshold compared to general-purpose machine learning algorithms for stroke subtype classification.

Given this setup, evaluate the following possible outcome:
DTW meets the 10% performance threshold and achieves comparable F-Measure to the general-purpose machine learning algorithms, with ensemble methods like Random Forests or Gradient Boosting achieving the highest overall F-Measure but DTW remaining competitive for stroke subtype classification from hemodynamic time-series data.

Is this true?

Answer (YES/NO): NO